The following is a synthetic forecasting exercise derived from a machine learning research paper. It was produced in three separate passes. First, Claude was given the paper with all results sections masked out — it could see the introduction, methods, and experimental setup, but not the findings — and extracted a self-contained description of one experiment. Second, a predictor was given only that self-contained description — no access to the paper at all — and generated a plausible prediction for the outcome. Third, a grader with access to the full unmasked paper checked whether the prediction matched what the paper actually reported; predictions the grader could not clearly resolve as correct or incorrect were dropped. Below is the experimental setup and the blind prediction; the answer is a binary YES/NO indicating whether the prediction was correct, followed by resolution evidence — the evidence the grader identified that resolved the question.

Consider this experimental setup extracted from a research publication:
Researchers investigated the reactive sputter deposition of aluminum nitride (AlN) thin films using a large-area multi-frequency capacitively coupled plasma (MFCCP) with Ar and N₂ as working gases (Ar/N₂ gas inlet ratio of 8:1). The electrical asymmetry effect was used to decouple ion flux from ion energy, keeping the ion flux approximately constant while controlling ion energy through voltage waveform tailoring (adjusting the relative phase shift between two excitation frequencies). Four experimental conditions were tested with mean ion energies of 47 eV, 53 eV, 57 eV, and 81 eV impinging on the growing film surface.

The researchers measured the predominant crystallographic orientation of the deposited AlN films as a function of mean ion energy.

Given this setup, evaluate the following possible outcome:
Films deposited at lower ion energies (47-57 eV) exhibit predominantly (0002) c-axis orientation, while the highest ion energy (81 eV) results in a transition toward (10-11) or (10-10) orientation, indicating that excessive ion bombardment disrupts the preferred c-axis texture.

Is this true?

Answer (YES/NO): NO